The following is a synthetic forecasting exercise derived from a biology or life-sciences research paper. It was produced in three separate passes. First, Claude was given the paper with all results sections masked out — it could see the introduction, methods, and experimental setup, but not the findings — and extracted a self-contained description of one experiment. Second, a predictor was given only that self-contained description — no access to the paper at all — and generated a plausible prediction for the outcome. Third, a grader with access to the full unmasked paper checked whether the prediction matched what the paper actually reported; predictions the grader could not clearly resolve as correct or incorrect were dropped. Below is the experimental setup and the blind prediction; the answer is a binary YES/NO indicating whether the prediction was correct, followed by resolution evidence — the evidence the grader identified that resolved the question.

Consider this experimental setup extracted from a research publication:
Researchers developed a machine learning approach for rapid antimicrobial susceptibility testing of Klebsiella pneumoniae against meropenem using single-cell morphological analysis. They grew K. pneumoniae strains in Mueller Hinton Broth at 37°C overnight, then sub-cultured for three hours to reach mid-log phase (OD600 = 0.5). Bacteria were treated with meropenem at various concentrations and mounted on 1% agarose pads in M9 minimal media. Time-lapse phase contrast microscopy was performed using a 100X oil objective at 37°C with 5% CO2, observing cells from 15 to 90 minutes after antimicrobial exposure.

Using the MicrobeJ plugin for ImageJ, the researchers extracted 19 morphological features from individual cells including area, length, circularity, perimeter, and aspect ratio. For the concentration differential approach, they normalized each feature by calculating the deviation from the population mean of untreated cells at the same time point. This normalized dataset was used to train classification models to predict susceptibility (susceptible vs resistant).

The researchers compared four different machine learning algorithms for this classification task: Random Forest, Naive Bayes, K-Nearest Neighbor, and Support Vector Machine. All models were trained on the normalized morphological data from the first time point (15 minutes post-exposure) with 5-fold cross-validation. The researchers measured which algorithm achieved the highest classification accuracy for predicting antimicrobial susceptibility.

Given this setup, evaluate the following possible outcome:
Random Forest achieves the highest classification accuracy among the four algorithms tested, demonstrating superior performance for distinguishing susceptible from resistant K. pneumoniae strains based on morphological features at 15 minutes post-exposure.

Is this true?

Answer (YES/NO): YES